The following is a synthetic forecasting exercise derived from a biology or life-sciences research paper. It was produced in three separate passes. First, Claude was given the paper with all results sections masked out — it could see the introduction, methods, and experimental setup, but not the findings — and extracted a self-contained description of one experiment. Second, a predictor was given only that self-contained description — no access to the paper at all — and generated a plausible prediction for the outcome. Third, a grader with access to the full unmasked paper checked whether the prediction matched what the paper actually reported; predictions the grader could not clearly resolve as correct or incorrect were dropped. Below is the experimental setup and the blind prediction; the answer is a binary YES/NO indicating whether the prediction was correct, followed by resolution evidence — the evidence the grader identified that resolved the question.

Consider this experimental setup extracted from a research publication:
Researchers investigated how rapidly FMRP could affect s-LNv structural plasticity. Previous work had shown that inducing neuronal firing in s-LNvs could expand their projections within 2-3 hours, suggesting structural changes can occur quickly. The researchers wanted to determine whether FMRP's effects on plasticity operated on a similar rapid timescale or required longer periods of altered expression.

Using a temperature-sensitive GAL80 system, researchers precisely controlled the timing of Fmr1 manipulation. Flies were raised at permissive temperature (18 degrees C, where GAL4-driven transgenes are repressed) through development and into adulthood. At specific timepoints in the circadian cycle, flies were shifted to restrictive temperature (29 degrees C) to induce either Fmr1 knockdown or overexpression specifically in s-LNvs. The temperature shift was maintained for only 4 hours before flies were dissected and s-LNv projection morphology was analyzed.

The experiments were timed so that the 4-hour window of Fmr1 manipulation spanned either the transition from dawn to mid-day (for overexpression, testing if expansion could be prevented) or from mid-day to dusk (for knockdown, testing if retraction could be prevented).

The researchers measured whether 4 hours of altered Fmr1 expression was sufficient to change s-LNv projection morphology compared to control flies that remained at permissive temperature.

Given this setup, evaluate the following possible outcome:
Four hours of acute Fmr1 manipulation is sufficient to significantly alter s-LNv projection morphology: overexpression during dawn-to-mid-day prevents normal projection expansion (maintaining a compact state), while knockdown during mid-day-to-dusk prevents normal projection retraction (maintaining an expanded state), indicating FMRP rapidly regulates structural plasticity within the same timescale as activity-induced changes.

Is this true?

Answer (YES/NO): YES